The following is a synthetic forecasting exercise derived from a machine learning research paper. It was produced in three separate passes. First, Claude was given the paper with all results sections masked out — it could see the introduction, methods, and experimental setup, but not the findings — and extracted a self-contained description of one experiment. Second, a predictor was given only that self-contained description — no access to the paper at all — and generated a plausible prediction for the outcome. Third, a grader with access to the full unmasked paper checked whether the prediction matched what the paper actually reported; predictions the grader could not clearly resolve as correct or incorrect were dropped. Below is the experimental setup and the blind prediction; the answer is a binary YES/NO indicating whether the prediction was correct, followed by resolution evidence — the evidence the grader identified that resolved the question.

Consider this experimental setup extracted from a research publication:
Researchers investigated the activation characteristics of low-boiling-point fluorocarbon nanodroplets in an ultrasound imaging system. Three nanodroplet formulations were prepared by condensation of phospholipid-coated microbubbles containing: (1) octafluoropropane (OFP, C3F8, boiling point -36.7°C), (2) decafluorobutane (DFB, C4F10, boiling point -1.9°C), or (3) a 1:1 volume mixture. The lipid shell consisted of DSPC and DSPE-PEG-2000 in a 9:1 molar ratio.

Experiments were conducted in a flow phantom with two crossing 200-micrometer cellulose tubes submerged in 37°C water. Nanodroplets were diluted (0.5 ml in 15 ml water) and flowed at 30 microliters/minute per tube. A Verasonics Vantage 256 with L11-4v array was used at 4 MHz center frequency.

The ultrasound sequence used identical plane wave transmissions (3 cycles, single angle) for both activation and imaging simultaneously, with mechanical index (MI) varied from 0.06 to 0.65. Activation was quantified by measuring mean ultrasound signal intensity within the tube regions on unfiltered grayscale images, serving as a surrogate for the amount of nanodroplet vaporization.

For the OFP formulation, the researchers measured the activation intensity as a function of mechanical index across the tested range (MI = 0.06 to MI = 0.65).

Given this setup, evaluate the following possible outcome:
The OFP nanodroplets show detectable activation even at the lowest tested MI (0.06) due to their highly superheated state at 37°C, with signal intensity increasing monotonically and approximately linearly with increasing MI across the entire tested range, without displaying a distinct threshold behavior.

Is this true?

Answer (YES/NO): NO